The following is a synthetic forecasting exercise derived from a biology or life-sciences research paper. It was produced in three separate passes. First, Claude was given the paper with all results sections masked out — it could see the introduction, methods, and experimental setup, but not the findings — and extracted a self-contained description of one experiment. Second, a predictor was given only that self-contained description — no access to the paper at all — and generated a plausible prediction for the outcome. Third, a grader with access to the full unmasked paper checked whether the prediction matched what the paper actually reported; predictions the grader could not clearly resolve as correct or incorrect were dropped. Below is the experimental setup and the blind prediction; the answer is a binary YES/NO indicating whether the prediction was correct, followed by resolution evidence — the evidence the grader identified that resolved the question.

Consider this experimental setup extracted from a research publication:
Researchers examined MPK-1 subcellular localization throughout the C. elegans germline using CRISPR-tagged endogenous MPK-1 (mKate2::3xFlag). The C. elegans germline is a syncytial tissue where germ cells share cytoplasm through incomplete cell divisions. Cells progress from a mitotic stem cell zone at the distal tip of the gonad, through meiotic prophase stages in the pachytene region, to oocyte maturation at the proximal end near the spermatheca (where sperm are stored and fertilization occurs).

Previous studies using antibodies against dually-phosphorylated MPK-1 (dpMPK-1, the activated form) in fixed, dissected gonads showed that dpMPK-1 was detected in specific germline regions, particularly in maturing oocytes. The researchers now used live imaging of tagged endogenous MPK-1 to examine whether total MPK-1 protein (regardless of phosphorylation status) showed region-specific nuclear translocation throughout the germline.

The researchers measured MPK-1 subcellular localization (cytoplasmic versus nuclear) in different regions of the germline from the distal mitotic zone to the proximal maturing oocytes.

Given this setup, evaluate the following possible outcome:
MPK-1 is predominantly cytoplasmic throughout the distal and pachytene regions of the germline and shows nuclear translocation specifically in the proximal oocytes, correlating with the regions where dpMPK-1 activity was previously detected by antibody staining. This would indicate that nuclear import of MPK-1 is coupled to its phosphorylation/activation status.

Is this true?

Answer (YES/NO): YES